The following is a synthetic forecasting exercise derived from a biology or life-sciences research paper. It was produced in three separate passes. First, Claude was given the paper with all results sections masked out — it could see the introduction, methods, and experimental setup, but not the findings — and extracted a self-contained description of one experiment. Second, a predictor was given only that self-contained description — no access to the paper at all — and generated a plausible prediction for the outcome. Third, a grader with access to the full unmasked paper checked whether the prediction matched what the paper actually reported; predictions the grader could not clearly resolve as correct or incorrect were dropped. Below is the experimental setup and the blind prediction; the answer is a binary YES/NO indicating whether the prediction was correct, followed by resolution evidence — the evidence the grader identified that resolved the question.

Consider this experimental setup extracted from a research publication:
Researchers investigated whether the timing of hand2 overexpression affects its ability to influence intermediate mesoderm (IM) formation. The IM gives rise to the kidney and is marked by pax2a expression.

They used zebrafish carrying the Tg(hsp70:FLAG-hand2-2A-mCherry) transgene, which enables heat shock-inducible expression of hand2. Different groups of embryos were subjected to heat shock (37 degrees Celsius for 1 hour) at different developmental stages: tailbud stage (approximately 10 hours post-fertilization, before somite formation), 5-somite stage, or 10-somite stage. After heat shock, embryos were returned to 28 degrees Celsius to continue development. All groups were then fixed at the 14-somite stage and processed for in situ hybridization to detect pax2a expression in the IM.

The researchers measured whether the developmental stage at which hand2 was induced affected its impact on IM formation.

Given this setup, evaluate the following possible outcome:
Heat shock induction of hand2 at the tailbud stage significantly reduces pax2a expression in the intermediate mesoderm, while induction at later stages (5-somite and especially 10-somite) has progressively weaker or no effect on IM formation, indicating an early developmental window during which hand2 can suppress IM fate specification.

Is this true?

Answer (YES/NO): YES